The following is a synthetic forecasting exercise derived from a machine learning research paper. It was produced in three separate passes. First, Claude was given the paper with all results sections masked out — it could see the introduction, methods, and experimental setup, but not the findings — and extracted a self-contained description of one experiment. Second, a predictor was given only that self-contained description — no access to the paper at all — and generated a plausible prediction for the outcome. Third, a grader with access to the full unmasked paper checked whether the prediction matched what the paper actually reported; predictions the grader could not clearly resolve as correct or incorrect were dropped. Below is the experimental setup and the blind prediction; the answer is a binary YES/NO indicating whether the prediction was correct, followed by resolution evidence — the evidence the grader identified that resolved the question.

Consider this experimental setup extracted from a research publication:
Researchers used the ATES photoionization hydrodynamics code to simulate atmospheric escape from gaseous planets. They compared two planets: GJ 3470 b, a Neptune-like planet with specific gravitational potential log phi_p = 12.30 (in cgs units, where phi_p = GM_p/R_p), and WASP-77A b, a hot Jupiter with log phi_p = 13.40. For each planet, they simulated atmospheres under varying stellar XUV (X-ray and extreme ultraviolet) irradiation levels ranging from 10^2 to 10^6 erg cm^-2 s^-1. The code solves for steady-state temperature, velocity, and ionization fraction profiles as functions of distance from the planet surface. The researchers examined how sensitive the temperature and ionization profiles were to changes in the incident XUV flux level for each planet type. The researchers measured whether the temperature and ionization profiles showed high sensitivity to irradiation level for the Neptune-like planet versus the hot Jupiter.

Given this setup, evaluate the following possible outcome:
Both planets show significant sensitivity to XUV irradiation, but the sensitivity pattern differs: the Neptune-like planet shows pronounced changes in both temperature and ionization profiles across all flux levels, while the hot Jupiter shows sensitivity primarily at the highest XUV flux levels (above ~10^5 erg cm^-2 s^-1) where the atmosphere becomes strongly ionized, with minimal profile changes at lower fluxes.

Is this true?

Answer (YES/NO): NO